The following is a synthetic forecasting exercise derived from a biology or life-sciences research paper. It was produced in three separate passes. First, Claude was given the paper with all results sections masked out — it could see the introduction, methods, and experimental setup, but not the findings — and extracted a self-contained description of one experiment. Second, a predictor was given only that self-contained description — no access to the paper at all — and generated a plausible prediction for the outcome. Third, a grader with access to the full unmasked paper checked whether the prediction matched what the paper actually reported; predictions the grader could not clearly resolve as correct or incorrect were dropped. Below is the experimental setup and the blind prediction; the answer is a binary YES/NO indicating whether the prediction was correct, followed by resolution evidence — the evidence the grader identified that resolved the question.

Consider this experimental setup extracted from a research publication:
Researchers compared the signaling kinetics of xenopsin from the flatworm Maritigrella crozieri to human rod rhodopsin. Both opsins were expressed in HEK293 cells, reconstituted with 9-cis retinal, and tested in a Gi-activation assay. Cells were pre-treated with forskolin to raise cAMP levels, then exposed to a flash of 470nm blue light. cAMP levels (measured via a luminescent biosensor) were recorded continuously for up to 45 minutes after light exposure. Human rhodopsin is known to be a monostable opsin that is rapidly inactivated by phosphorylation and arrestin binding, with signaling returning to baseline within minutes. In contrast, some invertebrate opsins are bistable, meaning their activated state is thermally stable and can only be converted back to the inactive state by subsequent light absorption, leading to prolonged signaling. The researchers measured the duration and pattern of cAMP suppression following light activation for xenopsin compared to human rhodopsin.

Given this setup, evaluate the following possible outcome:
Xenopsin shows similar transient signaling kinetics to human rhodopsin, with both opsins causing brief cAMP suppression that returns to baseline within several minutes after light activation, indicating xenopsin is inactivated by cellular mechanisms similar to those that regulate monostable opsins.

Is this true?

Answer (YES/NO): NO